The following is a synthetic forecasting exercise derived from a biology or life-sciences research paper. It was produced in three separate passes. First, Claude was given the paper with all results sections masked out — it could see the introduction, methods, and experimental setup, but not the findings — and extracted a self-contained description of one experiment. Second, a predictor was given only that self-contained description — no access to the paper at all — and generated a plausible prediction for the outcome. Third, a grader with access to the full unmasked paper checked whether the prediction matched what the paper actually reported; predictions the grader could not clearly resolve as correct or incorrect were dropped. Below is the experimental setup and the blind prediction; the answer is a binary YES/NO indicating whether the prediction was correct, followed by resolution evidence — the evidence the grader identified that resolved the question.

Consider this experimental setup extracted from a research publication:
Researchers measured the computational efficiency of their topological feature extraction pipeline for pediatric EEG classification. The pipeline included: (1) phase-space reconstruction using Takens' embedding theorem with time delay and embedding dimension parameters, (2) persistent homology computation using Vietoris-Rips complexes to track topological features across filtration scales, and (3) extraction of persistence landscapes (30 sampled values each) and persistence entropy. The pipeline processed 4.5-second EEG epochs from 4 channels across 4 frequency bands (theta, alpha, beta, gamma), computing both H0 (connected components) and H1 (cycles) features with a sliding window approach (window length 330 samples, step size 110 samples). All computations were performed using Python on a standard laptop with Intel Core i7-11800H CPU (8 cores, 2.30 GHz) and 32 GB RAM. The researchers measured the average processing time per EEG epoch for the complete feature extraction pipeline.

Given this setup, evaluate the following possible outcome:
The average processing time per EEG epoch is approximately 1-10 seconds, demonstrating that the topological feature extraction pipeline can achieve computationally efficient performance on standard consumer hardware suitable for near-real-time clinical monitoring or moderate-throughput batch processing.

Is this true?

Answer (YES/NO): NO